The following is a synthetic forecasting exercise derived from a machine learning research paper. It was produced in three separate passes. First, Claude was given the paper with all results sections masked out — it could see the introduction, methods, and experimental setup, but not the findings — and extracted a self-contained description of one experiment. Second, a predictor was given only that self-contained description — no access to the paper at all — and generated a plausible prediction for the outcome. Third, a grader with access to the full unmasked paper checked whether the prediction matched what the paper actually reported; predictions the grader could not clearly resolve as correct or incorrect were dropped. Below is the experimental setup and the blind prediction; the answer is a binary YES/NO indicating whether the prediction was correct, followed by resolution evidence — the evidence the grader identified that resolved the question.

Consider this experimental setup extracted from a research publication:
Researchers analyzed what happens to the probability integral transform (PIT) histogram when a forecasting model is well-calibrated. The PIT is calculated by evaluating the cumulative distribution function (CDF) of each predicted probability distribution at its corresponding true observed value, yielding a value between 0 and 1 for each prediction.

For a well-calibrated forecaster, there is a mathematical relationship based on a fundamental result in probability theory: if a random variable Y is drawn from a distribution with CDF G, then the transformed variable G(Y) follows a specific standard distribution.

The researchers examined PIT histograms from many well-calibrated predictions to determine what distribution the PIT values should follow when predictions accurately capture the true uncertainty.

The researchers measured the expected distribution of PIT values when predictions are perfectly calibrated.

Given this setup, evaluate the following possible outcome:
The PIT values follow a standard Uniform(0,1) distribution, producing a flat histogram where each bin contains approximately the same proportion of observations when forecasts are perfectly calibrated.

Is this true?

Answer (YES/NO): YES